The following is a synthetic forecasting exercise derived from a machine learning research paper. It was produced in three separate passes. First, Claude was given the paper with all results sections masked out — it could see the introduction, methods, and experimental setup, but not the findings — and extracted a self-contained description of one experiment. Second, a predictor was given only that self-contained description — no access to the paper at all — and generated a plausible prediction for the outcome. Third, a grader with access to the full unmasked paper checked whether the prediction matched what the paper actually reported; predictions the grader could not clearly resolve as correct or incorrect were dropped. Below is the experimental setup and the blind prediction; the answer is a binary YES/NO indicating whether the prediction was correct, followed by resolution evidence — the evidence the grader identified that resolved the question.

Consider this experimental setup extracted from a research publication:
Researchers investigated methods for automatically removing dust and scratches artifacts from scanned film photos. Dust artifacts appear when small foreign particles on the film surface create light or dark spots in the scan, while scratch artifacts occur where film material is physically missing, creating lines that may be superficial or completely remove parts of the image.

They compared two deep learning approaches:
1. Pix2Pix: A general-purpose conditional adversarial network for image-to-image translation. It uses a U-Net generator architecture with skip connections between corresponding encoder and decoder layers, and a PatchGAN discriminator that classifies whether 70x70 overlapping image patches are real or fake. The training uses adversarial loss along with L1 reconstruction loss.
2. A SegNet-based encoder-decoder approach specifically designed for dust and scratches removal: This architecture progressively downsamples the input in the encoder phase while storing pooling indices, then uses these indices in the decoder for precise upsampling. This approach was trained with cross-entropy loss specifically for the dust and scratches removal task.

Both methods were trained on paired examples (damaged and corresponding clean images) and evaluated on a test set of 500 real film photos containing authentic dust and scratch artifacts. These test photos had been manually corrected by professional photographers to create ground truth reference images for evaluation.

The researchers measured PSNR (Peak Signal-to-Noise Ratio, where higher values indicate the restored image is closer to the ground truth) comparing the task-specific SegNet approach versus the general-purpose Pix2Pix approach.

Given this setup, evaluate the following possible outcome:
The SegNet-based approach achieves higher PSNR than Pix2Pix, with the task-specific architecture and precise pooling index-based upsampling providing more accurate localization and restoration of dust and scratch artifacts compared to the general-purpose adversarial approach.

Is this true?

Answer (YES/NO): NO